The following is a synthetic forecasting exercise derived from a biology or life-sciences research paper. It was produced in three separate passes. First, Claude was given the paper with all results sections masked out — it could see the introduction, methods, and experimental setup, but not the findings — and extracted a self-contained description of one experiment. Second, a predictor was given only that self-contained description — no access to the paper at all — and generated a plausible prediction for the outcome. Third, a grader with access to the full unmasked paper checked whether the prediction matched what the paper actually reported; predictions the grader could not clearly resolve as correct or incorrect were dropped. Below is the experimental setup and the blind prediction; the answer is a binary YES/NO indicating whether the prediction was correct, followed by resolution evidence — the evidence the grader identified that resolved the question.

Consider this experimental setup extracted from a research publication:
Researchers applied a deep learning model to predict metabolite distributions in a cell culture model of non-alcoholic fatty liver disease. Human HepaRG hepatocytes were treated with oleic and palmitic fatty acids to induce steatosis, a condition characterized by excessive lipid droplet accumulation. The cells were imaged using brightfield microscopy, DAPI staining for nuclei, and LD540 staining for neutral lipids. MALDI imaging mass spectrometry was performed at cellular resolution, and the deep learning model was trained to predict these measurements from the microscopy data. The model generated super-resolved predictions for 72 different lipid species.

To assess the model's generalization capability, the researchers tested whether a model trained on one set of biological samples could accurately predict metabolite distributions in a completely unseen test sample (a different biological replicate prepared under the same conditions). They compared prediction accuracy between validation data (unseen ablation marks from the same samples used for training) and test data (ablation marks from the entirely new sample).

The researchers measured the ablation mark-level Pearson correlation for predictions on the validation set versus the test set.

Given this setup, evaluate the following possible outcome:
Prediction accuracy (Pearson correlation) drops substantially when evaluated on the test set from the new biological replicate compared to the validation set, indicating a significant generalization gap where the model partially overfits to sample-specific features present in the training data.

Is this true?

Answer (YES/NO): NO